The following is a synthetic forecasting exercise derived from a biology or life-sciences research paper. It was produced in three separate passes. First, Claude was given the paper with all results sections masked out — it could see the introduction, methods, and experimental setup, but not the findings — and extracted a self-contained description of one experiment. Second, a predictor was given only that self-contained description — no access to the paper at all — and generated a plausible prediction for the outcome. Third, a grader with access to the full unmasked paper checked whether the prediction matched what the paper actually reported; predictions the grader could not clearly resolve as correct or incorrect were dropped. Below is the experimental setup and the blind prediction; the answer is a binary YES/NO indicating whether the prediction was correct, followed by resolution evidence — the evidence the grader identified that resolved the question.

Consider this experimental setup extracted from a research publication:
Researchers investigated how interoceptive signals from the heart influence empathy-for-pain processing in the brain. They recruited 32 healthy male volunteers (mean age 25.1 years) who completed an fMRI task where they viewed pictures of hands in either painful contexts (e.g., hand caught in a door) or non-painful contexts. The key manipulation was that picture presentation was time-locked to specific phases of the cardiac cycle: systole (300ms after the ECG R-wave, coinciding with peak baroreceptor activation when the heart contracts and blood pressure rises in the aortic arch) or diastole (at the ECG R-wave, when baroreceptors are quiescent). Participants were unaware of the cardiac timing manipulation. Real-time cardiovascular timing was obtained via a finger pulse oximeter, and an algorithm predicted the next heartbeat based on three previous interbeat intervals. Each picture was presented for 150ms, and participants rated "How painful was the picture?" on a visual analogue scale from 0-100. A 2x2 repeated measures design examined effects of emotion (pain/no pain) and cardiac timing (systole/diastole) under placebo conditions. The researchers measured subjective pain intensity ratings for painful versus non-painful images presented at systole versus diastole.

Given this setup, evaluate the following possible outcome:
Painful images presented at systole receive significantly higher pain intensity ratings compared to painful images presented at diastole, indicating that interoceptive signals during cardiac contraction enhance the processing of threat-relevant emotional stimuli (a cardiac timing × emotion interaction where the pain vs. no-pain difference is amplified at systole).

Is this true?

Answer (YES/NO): NO